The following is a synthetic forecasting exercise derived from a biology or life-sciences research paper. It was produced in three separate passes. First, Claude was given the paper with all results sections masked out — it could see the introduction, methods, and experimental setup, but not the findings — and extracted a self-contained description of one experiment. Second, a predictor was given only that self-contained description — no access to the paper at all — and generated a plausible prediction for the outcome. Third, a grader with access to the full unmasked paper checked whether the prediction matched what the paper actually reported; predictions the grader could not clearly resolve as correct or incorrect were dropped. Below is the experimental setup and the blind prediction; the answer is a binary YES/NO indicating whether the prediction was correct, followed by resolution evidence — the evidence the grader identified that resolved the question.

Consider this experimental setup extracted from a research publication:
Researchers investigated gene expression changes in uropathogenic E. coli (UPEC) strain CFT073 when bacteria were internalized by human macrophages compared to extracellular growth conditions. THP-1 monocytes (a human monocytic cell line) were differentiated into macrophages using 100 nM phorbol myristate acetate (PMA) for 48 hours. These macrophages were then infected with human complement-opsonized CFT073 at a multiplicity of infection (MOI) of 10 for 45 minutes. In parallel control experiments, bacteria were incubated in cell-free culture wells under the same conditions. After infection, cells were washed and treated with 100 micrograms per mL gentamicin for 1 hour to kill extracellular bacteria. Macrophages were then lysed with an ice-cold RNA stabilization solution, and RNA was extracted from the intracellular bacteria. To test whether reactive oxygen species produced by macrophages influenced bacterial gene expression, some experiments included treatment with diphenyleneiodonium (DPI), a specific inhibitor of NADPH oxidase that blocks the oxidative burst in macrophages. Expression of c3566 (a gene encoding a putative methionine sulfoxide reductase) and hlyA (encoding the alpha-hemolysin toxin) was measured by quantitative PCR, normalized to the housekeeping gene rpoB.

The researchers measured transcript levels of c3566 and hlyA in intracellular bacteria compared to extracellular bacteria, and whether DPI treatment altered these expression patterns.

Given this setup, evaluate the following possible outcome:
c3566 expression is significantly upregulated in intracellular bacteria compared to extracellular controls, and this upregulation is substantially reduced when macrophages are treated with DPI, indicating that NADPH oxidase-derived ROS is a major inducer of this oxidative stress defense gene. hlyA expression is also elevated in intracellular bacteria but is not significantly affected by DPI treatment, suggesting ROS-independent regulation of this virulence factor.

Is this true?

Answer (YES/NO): NO